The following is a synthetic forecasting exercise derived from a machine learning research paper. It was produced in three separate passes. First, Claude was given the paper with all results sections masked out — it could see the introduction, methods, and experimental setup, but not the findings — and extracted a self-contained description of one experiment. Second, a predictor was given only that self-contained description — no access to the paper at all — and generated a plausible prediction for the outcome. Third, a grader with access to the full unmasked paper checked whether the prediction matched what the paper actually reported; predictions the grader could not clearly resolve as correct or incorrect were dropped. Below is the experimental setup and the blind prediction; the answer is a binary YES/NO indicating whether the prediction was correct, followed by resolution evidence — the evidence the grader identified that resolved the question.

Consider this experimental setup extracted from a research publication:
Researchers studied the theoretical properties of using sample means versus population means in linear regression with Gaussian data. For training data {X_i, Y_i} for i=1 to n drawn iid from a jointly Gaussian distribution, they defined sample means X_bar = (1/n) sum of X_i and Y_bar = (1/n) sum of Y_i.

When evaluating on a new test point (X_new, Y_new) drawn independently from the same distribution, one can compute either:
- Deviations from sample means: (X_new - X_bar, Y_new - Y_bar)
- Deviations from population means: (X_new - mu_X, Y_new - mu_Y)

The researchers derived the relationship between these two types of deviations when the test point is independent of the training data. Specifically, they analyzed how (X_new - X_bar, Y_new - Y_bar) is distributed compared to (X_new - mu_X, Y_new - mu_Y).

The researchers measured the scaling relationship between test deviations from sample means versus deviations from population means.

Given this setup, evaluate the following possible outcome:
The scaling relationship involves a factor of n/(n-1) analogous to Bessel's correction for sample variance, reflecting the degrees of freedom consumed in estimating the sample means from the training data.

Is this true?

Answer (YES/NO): NO